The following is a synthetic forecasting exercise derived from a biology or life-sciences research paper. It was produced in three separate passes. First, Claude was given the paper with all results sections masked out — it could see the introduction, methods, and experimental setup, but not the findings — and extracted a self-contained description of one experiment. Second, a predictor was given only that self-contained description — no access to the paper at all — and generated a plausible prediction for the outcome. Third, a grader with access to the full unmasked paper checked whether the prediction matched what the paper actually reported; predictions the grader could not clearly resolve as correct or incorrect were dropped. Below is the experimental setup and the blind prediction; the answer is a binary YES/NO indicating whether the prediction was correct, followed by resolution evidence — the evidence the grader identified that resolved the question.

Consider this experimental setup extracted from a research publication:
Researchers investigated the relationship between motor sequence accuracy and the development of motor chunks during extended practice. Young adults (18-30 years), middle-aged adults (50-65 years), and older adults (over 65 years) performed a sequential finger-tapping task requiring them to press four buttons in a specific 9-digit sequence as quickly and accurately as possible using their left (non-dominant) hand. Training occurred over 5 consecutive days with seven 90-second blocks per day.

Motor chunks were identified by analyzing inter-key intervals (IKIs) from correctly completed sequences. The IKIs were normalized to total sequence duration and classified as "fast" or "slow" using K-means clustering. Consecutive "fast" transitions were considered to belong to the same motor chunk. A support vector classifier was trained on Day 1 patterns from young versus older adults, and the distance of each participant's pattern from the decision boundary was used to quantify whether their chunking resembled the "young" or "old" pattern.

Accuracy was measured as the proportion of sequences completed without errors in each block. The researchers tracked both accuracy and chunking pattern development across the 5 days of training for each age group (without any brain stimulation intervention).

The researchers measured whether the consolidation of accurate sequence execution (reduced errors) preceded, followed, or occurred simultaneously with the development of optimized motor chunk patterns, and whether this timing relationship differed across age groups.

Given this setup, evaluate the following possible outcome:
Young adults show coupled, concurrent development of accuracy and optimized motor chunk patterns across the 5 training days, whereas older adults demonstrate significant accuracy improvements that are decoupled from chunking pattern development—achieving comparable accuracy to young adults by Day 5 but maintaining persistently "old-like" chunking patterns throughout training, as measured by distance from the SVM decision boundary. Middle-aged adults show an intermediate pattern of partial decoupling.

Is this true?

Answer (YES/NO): NO